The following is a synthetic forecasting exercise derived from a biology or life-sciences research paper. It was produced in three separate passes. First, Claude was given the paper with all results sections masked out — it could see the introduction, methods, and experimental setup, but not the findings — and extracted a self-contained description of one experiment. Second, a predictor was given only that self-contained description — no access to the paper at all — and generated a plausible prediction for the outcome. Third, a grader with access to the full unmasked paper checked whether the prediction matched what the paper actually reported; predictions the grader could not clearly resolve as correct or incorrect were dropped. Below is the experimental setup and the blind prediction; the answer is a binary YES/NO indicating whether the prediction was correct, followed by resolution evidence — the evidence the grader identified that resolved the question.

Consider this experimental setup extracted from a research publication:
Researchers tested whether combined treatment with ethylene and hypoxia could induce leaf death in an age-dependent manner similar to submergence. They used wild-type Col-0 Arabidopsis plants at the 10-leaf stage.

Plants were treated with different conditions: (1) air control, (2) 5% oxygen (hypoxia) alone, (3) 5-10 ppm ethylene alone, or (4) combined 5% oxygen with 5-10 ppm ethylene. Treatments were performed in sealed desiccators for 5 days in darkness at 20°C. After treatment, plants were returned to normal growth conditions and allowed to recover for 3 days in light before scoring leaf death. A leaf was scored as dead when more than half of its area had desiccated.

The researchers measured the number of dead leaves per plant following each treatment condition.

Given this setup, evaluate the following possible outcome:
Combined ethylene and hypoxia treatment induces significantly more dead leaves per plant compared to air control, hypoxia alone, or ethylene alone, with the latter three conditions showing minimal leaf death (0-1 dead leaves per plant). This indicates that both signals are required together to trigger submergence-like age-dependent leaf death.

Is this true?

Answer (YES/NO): NO